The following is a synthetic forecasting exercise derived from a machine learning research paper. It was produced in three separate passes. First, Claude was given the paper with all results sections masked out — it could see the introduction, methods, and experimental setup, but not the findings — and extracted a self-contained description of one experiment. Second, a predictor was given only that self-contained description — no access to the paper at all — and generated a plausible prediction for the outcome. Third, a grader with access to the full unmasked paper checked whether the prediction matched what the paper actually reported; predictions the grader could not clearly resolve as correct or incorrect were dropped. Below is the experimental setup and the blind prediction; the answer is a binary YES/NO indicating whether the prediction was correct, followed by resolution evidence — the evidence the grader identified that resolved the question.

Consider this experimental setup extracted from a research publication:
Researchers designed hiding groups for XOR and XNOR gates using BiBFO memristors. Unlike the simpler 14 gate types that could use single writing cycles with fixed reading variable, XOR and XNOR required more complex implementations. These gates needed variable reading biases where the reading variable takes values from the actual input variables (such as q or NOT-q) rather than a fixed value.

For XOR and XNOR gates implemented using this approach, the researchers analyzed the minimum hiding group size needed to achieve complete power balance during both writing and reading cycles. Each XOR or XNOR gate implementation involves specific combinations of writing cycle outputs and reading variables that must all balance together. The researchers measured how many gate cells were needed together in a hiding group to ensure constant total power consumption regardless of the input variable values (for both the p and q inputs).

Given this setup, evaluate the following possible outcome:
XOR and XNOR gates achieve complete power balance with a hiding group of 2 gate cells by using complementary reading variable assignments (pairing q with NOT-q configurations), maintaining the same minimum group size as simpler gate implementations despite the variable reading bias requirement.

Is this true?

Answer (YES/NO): NO